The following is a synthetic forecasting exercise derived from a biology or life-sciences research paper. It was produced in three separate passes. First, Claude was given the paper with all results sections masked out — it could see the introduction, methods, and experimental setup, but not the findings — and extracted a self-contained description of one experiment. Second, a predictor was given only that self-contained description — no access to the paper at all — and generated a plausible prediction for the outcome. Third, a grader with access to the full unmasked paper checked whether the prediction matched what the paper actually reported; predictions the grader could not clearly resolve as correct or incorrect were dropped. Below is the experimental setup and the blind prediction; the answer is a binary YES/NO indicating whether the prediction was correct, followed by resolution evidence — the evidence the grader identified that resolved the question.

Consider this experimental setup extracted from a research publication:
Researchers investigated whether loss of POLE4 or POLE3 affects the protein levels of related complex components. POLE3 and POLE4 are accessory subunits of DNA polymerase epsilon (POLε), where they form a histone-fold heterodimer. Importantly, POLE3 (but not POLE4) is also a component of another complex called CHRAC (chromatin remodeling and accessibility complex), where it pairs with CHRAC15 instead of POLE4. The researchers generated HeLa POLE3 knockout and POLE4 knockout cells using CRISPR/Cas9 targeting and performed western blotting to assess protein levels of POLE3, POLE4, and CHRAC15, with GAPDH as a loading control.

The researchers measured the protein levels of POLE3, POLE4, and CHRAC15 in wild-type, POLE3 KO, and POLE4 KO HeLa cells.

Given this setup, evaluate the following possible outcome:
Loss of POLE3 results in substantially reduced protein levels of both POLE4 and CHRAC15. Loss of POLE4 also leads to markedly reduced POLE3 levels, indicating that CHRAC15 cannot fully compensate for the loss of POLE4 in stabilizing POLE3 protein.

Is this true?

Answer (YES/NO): YES